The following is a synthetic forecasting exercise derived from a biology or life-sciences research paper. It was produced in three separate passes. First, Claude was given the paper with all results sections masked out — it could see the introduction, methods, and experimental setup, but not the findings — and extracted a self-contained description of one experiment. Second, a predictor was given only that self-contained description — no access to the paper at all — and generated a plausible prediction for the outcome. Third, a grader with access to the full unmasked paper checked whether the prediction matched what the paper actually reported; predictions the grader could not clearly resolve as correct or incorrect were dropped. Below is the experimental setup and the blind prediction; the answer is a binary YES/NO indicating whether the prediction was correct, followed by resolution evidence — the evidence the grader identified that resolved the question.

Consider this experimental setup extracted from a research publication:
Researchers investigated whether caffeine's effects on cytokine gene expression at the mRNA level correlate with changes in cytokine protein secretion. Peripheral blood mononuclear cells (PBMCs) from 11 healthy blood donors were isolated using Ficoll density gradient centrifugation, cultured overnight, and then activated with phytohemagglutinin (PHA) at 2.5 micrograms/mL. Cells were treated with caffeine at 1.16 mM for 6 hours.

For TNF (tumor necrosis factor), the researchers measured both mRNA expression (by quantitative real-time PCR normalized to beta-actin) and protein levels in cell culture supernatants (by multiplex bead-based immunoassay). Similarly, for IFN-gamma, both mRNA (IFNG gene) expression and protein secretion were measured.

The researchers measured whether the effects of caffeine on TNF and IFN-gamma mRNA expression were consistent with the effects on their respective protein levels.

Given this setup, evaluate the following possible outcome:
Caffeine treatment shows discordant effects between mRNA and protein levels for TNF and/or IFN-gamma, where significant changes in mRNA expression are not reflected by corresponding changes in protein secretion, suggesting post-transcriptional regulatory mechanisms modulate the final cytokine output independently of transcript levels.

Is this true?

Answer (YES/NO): NO